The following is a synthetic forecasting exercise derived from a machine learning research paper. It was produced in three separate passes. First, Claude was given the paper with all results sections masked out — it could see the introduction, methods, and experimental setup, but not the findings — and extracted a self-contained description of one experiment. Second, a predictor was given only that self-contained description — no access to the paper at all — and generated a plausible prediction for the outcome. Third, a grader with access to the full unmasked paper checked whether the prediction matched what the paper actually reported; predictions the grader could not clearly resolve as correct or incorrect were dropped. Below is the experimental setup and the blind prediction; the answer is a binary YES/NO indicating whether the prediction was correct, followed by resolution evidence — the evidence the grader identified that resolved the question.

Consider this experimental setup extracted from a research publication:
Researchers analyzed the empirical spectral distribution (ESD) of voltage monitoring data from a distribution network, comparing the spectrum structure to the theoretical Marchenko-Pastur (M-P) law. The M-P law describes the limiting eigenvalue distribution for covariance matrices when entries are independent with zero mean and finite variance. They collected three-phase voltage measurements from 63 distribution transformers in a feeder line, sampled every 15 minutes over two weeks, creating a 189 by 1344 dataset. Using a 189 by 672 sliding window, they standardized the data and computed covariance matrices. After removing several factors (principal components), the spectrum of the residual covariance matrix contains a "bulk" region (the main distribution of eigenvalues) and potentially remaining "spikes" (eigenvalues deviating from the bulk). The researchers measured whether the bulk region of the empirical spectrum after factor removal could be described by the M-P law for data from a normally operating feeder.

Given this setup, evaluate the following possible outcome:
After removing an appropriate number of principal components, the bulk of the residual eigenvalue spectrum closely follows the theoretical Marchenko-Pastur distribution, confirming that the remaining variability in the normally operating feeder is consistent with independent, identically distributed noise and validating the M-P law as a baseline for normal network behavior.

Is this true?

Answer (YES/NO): NO